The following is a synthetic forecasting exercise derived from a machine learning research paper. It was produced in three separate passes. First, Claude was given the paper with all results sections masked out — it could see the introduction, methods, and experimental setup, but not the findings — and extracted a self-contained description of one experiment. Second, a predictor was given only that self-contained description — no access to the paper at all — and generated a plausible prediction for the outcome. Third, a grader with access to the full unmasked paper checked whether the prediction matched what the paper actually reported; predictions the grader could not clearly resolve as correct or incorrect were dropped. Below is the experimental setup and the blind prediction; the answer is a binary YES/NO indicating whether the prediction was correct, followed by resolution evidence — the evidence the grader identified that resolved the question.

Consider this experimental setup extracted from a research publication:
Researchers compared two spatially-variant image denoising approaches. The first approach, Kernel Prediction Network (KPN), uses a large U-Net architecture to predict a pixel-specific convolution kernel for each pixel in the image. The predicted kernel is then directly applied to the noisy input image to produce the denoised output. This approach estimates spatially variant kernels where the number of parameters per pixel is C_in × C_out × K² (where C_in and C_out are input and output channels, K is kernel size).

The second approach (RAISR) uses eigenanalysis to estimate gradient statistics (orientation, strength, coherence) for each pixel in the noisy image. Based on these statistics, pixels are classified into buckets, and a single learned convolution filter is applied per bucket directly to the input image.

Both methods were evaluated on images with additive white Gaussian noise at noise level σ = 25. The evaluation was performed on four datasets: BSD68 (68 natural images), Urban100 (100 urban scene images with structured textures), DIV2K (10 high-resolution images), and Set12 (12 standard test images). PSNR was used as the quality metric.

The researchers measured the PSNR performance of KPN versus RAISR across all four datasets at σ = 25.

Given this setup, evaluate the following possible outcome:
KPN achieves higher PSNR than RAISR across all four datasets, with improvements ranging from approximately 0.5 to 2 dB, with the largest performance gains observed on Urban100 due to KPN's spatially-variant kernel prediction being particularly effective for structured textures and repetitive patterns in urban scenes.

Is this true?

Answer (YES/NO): NO